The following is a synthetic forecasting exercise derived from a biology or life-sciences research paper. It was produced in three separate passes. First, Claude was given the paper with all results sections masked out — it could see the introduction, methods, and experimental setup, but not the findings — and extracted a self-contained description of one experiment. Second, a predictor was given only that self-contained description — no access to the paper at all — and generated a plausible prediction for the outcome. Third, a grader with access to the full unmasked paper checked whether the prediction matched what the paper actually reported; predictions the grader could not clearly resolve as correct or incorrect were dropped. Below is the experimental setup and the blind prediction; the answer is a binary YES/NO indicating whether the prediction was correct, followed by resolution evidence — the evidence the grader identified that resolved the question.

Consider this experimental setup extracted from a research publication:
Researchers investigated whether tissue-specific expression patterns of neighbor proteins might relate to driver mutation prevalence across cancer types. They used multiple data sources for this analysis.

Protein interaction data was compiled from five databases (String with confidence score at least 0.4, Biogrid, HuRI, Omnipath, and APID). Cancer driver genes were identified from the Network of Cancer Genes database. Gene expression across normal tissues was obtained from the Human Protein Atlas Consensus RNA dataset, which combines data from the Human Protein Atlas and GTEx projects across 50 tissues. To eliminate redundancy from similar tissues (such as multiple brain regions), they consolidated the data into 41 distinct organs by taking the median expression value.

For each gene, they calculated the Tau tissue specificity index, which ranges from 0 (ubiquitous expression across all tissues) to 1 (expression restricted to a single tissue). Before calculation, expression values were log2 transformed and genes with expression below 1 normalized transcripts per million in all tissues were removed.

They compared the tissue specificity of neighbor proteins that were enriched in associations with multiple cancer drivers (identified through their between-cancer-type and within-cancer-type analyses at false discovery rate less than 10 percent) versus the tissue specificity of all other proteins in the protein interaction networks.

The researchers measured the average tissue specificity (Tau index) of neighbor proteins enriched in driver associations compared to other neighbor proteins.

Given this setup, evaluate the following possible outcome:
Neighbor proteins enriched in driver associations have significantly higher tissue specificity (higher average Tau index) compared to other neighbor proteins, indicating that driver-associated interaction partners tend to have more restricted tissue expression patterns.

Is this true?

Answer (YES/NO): NO